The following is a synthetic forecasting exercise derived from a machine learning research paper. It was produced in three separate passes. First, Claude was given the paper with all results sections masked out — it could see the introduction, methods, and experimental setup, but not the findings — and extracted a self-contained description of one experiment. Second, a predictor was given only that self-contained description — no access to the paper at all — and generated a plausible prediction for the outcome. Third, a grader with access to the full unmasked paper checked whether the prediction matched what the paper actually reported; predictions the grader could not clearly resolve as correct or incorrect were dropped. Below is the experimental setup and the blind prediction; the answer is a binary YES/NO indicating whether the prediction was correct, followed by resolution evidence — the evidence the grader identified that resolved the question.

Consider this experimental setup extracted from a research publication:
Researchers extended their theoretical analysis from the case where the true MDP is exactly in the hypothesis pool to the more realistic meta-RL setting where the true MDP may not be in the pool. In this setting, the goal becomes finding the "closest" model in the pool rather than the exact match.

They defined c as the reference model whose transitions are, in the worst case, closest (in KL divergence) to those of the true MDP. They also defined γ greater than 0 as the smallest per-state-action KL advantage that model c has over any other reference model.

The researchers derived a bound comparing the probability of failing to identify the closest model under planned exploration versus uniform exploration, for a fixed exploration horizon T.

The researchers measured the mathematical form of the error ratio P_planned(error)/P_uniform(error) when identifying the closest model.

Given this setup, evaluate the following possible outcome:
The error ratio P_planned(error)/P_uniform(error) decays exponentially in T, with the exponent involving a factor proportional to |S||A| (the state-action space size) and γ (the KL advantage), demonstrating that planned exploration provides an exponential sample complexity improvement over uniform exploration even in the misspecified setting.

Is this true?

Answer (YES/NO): NO